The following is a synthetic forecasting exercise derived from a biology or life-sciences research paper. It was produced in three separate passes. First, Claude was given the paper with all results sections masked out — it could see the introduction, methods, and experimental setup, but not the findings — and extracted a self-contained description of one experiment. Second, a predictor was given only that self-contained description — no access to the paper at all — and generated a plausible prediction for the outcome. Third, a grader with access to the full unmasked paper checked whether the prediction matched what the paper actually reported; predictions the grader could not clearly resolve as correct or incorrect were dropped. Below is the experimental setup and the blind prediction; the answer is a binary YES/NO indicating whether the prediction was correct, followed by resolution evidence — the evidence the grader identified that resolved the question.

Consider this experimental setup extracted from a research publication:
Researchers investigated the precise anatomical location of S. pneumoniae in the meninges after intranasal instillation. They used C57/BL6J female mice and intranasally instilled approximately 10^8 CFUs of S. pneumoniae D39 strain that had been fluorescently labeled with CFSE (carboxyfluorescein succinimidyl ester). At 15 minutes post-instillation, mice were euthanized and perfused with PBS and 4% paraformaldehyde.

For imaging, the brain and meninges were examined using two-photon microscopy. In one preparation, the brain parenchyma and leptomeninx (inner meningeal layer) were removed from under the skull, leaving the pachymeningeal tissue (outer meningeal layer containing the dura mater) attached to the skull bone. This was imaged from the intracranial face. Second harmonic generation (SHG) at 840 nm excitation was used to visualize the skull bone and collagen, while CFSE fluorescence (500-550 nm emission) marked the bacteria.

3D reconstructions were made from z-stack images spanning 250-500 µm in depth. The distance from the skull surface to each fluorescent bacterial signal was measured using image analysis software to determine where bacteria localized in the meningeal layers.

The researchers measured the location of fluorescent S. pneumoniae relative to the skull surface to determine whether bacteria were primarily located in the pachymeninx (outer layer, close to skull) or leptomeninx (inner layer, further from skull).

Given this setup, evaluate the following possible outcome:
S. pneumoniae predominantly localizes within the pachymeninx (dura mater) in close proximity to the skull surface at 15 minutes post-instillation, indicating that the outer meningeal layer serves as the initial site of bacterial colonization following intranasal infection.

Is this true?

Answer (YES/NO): YES